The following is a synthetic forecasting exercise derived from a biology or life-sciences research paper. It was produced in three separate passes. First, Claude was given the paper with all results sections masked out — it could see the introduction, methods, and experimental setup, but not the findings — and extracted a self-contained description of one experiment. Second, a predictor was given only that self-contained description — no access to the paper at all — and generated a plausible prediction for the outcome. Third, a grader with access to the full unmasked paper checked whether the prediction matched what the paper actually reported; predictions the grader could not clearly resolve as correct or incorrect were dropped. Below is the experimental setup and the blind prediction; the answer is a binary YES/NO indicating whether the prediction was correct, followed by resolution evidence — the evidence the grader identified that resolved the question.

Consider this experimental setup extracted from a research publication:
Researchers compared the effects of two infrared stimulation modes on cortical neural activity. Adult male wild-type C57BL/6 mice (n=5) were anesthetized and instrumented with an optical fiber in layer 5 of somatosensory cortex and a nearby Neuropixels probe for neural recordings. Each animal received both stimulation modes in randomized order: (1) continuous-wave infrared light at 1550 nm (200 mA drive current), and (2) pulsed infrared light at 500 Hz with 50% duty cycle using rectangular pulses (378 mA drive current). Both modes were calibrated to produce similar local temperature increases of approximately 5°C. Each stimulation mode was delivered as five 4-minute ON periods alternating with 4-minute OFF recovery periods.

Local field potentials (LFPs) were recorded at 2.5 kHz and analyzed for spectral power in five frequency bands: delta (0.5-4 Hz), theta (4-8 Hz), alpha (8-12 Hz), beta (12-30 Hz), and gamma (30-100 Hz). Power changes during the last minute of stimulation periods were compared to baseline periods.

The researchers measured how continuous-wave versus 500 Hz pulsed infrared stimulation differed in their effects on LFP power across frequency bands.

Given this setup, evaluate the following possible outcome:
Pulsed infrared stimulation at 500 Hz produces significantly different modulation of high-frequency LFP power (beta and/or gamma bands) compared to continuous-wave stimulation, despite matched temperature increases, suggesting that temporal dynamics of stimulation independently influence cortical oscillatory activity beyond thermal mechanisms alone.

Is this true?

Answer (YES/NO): NO